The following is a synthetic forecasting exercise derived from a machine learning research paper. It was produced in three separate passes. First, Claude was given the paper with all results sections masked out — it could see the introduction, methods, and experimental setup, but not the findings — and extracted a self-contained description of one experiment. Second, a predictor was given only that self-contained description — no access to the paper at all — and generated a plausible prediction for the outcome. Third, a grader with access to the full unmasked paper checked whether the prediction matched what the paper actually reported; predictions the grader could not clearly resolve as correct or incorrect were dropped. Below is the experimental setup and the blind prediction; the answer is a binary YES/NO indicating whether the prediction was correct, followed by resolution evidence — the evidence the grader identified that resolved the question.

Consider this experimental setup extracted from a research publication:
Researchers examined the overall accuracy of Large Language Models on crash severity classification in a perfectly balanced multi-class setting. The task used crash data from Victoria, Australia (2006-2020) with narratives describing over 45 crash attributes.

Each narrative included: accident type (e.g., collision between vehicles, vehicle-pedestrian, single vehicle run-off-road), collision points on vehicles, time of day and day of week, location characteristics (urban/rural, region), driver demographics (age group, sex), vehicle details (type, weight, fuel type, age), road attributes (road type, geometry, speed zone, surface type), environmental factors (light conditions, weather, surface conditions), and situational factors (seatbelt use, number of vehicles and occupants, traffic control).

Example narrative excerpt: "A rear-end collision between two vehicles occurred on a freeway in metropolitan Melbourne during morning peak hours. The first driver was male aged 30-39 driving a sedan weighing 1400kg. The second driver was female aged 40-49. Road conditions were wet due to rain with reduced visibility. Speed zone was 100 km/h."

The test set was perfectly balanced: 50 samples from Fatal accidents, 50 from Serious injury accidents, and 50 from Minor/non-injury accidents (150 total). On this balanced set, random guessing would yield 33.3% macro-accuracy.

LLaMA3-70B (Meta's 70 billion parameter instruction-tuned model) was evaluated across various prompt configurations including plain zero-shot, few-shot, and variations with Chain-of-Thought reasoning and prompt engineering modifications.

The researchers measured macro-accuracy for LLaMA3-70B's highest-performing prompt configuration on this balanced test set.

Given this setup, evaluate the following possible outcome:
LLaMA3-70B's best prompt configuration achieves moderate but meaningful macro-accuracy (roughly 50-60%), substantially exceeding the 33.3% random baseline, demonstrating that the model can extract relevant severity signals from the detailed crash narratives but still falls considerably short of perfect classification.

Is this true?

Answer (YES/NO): NO